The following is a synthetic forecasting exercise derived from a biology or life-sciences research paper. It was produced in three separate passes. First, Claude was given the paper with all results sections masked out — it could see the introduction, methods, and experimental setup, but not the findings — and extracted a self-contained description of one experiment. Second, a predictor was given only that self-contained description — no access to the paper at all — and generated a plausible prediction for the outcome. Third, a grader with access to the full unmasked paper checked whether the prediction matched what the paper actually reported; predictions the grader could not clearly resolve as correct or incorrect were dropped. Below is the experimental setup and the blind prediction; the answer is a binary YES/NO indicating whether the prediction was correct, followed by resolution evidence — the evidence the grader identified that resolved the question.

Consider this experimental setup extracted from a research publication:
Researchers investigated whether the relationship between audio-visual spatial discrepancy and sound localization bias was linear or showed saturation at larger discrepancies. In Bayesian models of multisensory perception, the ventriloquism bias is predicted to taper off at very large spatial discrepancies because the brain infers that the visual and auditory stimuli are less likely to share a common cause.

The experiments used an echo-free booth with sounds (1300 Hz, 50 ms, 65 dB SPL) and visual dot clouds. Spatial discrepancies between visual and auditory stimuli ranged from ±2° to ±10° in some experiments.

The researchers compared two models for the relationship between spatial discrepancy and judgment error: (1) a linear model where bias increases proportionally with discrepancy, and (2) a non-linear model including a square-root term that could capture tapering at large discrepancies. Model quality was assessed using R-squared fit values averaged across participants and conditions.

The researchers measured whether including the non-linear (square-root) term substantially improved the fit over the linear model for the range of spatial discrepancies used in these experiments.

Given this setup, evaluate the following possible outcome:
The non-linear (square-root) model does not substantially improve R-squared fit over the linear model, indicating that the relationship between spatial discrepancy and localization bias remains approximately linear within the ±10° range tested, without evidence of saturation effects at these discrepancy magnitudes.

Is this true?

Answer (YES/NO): YES